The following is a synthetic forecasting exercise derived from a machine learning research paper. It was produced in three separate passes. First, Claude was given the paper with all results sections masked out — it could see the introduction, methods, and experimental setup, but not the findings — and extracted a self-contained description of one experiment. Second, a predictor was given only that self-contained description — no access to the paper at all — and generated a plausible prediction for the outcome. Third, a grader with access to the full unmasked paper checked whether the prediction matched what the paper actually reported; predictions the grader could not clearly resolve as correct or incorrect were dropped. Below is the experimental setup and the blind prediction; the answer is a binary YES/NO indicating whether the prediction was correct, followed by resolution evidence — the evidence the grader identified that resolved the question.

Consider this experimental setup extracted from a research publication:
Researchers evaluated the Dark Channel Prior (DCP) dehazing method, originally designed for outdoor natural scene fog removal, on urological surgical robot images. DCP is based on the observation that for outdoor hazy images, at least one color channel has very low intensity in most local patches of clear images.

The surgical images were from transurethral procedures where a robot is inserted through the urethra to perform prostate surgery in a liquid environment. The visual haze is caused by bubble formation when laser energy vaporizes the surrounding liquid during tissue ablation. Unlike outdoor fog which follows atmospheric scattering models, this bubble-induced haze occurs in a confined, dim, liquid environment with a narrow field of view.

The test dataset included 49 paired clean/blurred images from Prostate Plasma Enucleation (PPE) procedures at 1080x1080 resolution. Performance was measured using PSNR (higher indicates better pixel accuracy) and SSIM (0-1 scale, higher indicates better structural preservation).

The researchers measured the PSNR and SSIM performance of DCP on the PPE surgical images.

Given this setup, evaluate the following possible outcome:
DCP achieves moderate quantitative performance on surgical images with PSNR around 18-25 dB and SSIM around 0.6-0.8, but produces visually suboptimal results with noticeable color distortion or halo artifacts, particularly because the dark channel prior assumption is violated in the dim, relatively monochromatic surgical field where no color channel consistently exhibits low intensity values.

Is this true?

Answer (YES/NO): NO